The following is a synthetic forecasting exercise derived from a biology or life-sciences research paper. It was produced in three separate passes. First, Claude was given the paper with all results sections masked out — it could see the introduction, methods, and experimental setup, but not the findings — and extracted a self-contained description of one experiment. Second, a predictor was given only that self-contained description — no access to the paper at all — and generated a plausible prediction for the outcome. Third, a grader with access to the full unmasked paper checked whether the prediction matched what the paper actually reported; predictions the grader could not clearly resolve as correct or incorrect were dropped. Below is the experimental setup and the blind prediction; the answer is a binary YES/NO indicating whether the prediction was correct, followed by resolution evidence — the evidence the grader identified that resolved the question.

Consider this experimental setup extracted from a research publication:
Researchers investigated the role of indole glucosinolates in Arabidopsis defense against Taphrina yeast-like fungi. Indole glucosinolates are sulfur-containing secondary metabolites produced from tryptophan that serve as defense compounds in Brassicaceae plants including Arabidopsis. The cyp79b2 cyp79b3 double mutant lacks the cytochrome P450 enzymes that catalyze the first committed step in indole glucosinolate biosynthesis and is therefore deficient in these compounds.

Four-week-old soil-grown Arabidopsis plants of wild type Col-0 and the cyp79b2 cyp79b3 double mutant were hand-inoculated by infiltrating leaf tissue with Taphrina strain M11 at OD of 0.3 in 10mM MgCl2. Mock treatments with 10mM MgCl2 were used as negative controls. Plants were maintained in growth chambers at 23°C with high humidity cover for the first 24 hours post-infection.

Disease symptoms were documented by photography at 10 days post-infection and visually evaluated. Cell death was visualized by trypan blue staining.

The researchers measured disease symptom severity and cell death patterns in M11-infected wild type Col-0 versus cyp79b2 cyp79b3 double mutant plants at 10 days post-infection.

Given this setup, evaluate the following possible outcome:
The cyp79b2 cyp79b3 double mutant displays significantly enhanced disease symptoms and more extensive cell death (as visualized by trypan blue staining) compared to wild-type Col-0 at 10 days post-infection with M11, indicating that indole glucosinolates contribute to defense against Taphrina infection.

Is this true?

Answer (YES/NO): YES